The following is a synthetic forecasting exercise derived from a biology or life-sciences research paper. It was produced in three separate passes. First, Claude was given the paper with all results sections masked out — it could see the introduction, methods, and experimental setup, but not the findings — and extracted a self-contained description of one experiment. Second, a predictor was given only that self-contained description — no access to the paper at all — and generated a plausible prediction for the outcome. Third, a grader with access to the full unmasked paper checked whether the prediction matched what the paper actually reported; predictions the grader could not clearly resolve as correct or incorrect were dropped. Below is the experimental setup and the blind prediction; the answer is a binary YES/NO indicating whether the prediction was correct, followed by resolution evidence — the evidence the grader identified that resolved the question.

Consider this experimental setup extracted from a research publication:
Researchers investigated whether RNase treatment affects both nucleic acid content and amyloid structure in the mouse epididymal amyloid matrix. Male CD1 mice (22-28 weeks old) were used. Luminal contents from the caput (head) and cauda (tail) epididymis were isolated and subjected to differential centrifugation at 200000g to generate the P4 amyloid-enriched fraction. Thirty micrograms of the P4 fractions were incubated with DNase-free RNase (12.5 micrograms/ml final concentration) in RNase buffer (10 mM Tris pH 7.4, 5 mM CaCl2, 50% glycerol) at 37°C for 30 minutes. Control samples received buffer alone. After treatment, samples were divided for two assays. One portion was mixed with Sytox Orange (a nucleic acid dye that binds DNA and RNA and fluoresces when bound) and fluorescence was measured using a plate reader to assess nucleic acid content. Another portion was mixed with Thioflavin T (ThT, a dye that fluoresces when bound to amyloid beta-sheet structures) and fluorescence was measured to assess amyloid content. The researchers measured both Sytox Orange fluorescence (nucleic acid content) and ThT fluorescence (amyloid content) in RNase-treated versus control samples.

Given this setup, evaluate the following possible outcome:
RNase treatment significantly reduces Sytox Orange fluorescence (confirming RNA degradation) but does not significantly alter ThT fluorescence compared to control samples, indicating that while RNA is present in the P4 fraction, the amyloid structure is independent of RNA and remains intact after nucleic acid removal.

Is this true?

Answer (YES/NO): NO